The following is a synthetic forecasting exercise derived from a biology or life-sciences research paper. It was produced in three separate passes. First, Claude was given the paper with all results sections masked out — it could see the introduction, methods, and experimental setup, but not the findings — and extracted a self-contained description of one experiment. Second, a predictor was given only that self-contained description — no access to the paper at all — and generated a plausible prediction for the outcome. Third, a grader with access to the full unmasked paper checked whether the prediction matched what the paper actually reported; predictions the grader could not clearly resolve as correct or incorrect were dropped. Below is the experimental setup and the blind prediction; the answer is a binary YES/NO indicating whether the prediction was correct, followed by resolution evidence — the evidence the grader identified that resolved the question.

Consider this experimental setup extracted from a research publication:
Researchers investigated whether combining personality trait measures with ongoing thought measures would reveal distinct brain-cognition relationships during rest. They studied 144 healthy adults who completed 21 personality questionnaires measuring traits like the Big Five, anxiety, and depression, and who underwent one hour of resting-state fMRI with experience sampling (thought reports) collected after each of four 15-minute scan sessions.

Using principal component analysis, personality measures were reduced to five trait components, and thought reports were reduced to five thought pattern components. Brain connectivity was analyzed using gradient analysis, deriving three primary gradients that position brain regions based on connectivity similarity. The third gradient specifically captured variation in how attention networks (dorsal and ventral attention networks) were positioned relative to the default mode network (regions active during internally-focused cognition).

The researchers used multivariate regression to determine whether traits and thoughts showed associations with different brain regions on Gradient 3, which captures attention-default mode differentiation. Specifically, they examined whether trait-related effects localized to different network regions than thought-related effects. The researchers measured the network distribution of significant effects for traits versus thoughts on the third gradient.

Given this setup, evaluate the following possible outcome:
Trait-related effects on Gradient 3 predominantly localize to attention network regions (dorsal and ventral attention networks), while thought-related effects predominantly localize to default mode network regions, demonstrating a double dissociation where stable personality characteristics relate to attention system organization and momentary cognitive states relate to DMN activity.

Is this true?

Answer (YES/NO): NO